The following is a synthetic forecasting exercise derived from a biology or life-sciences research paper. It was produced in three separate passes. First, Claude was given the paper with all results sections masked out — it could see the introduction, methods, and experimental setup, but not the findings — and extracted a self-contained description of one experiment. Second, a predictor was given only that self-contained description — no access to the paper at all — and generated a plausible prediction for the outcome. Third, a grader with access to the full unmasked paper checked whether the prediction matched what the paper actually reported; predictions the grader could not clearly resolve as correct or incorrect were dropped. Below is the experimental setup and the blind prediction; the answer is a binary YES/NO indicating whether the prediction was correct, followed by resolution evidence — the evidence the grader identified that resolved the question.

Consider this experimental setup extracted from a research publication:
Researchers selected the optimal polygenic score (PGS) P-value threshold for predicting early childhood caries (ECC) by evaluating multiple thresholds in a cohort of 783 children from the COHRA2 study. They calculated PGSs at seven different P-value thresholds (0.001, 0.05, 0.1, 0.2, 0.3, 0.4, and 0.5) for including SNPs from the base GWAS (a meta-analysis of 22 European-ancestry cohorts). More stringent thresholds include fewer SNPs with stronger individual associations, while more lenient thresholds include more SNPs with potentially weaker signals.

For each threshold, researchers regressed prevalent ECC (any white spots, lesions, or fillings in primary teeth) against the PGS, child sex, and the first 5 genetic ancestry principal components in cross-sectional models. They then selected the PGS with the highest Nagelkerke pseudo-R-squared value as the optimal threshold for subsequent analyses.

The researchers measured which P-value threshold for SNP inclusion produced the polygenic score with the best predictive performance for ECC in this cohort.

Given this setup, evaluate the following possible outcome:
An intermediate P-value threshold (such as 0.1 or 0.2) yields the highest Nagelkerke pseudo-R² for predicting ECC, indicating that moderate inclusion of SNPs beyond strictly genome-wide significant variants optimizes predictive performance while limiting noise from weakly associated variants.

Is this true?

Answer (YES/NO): NO